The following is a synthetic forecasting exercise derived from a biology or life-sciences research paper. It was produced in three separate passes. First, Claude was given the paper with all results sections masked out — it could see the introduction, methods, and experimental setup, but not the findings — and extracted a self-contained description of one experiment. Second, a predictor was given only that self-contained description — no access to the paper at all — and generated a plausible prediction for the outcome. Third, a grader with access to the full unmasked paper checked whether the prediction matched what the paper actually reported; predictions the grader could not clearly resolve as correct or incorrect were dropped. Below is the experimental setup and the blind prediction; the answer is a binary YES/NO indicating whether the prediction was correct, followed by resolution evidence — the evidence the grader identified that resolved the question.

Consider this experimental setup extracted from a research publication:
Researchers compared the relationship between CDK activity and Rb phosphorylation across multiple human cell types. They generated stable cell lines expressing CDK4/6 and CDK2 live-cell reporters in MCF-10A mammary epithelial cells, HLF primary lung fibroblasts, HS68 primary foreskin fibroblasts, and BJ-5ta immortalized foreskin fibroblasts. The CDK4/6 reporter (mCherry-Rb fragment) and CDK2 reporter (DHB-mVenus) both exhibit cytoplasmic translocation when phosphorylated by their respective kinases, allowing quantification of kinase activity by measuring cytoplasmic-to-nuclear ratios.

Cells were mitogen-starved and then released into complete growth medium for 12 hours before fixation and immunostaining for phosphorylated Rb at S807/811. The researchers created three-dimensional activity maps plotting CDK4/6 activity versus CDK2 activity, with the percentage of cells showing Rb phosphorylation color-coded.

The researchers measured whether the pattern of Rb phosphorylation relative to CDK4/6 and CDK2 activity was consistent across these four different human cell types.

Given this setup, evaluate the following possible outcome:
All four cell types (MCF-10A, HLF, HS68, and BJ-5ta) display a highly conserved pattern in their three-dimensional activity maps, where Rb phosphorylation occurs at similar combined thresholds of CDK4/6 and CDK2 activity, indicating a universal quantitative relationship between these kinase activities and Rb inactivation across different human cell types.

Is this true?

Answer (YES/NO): NO